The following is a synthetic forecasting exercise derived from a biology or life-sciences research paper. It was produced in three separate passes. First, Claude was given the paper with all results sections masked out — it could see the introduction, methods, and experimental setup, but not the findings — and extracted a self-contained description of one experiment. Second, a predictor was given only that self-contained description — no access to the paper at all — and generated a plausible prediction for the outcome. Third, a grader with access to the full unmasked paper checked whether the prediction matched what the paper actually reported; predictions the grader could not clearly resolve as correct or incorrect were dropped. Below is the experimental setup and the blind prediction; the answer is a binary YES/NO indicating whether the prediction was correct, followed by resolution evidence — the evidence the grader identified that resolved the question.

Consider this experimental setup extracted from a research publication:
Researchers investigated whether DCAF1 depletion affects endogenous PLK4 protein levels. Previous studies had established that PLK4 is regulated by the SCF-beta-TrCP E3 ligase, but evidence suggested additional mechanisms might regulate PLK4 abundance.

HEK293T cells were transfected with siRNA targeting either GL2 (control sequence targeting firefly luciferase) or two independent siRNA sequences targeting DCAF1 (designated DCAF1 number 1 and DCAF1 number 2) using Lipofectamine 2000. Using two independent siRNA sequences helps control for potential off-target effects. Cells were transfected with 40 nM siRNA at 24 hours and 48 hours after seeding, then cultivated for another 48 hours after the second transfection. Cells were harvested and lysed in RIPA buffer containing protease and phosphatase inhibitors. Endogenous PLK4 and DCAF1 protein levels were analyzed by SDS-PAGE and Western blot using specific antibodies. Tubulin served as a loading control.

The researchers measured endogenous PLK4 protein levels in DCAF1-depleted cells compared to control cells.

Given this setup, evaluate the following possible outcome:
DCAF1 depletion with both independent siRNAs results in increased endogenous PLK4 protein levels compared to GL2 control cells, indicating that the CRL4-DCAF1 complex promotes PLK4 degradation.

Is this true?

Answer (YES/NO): YES